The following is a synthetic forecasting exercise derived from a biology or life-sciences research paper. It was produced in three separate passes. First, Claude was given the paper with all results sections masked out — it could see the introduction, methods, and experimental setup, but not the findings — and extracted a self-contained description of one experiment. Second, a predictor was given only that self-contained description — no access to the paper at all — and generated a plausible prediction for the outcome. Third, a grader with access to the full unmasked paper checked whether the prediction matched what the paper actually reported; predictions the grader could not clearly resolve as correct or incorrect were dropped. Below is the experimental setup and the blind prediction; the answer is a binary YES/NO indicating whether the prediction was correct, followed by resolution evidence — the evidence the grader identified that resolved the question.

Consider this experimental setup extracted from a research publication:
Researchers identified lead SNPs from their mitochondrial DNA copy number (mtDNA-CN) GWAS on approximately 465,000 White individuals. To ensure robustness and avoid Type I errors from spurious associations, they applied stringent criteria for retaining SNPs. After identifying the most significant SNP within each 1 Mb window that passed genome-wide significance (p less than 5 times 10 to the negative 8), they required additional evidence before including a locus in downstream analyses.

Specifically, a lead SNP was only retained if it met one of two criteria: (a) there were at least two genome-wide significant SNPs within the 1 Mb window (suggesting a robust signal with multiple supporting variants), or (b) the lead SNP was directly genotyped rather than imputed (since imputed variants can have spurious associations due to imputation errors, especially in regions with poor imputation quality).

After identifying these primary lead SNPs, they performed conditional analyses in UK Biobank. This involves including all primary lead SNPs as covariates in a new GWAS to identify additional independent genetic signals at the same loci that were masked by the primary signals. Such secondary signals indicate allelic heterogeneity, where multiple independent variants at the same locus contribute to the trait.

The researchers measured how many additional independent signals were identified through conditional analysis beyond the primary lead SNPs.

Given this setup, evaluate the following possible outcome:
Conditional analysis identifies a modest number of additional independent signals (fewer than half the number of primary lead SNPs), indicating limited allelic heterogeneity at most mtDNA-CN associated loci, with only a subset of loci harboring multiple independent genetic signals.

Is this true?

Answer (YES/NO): YES